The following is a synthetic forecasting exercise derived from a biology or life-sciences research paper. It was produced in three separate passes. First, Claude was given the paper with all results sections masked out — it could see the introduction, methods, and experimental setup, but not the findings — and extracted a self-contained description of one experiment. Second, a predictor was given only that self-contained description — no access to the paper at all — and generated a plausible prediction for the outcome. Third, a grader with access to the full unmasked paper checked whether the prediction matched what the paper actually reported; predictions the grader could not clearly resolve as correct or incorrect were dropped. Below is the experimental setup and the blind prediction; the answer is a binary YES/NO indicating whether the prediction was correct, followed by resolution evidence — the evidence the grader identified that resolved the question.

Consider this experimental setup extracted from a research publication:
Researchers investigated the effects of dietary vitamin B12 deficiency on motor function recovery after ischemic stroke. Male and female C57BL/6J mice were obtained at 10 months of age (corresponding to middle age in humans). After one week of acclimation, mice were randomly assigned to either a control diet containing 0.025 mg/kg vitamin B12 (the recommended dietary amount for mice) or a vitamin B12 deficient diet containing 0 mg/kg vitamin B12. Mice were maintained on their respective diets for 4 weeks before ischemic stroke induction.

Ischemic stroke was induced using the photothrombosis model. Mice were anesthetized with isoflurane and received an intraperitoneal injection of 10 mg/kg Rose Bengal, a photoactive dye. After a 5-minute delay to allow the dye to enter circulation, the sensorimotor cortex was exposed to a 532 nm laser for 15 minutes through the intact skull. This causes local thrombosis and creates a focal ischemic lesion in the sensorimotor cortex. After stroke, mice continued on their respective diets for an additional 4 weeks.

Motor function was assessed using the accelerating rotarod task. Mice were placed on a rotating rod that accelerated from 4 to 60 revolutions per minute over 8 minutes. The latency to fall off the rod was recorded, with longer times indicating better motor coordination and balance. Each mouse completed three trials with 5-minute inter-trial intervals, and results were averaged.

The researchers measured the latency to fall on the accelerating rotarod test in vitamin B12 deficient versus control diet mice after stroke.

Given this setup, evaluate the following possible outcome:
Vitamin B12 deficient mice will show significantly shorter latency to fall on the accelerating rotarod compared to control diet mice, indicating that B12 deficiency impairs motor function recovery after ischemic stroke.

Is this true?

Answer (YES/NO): NO